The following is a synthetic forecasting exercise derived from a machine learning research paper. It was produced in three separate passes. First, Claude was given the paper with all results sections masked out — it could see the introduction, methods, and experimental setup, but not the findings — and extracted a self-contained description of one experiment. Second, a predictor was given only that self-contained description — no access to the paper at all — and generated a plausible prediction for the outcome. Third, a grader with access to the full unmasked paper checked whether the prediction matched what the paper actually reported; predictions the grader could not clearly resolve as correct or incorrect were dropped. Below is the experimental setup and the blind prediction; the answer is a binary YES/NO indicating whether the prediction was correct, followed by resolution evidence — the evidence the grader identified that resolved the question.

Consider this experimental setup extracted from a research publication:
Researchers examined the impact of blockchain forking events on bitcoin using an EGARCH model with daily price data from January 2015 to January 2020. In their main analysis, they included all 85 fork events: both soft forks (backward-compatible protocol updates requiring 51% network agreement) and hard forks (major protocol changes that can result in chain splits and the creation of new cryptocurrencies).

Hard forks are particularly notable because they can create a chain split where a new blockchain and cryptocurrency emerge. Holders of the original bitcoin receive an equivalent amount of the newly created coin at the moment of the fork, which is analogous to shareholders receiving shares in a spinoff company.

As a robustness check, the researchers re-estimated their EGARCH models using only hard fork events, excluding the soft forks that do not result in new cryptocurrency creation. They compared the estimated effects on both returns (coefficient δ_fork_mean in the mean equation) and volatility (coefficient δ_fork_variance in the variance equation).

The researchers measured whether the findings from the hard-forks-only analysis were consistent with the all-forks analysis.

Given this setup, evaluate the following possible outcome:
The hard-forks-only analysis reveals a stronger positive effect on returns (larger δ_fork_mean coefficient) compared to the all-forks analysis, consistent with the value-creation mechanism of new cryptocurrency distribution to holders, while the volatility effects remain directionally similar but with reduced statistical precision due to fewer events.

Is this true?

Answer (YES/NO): NO